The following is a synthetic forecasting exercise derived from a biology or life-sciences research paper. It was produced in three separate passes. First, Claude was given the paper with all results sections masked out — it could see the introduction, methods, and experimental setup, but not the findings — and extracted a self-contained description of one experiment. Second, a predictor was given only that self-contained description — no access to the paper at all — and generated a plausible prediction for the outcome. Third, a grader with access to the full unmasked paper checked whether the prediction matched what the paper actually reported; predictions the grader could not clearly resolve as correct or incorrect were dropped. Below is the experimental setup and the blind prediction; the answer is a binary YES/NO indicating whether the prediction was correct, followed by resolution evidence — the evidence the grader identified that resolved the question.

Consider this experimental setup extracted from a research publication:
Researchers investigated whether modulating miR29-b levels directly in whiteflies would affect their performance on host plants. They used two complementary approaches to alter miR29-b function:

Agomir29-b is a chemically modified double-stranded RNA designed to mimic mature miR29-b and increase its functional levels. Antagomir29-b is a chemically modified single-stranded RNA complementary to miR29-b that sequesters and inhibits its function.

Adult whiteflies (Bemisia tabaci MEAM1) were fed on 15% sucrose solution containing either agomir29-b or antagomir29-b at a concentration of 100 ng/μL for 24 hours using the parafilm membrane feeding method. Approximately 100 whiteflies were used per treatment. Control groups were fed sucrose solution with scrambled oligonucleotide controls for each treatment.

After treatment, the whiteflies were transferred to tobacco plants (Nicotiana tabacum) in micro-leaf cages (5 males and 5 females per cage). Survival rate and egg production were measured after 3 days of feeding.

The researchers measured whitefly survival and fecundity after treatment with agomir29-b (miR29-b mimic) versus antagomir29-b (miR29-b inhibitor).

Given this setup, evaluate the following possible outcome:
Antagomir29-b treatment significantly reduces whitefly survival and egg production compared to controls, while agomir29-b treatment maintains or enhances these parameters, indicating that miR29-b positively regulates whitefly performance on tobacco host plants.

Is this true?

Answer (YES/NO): YES